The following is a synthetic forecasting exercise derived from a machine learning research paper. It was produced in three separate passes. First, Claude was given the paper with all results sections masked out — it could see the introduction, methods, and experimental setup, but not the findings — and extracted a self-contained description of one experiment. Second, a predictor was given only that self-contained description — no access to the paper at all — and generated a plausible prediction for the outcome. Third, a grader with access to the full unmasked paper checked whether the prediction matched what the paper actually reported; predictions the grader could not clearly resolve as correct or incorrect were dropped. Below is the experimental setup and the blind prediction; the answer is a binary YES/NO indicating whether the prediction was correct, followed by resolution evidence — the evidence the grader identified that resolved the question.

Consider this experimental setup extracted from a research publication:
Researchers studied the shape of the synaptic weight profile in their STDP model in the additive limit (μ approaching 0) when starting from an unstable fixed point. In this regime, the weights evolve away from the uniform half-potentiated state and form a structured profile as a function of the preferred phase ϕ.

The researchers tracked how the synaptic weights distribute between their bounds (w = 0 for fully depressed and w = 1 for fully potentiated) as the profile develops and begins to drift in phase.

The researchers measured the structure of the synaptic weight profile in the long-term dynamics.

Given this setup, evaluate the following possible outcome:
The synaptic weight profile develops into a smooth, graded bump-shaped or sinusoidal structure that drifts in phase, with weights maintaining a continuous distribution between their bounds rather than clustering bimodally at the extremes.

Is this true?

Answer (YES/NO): NO